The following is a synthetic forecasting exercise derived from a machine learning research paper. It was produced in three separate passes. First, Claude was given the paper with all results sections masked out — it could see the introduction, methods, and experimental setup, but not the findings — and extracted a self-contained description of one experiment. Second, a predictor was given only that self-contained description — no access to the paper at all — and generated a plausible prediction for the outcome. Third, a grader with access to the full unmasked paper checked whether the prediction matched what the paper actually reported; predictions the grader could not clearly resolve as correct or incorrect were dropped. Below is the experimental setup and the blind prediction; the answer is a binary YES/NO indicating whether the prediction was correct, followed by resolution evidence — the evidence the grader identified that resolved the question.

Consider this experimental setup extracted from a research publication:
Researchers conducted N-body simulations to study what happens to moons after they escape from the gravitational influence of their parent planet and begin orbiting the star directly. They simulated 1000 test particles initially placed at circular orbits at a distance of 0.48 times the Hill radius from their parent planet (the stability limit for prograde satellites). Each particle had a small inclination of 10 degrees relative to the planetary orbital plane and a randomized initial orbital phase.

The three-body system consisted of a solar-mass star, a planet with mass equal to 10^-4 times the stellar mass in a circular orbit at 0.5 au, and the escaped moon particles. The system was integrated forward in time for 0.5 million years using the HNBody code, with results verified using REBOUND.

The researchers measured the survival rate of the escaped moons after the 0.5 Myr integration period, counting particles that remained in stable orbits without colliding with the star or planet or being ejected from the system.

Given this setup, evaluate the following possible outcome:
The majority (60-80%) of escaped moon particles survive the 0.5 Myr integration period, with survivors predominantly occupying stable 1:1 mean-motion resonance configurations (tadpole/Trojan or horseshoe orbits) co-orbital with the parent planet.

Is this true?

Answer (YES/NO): NO